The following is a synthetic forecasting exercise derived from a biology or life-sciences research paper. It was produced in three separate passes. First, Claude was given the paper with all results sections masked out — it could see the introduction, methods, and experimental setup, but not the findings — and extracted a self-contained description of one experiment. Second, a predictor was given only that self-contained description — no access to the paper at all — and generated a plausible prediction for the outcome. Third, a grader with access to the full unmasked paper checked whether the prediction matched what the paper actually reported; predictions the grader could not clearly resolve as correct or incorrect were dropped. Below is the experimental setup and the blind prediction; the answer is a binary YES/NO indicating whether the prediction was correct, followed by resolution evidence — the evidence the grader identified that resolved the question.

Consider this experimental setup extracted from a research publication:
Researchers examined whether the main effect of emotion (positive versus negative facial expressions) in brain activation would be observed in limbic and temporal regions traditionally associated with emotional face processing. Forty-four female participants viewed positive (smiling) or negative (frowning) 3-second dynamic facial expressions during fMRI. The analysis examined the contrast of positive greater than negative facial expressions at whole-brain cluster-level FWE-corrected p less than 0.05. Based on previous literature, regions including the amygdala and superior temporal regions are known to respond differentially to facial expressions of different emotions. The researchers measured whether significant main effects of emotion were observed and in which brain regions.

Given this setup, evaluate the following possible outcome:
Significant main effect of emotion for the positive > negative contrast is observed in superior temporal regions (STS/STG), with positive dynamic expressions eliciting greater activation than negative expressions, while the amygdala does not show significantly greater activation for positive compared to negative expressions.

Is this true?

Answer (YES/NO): NO